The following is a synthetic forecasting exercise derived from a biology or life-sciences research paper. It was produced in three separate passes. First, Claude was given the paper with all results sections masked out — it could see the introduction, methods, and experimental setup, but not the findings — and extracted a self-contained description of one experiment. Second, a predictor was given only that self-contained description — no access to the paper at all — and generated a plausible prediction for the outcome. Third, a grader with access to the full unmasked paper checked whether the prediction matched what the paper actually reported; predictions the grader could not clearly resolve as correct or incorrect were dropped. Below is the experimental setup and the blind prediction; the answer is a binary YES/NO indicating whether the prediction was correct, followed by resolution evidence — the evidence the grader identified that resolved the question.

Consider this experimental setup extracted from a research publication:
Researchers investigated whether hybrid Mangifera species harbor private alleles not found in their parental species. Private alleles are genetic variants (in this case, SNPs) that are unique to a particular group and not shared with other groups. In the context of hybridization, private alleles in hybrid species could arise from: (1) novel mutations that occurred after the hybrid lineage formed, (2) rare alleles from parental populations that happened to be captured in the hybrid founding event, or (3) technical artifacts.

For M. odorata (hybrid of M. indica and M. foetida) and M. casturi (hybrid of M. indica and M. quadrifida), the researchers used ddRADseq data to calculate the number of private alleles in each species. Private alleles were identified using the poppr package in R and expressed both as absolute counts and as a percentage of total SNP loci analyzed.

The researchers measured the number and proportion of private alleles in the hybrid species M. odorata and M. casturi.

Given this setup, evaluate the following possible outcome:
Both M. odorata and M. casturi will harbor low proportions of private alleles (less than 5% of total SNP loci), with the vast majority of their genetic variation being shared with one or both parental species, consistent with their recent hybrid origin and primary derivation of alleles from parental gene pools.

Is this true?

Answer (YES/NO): YES